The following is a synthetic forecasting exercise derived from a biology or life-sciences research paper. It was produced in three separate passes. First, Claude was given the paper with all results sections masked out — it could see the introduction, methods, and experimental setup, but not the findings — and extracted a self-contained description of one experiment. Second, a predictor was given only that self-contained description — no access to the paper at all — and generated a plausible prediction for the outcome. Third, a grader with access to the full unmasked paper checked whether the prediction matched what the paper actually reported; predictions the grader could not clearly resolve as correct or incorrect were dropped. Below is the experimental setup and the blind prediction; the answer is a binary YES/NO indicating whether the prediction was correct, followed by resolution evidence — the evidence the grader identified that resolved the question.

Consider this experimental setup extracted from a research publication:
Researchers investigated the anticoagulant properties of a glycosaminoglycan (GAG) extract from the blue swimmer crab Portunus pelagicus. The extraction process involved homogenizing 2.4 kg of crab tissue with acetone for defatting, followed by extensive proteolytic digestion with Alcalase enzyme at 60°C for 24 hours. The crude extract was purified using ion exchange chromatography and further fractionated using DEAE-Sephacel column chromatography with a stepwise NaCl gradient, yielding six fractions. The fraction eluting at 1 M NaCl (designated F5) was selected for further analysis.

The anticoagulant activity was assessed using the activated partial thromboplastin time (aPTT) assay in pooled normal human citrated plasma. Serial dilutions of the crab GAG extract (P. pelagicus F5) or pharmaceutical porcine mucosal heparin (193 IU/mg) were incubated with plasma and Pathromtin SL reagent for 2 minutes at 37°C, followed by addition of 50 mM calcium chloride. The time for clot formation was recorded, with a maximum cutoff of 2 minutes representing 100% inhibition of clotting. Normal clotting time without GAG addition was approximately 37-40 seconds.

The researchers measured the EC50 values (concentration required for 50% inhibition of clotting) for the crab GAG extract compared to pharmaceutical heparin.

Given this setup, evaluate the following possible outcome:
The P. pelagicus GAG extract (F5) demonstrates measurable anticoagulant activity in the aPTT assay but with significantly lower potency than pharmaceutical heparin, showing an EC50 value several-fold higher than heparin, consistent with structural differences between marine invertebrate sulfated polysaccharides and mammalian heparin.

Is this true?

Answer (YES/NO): YES